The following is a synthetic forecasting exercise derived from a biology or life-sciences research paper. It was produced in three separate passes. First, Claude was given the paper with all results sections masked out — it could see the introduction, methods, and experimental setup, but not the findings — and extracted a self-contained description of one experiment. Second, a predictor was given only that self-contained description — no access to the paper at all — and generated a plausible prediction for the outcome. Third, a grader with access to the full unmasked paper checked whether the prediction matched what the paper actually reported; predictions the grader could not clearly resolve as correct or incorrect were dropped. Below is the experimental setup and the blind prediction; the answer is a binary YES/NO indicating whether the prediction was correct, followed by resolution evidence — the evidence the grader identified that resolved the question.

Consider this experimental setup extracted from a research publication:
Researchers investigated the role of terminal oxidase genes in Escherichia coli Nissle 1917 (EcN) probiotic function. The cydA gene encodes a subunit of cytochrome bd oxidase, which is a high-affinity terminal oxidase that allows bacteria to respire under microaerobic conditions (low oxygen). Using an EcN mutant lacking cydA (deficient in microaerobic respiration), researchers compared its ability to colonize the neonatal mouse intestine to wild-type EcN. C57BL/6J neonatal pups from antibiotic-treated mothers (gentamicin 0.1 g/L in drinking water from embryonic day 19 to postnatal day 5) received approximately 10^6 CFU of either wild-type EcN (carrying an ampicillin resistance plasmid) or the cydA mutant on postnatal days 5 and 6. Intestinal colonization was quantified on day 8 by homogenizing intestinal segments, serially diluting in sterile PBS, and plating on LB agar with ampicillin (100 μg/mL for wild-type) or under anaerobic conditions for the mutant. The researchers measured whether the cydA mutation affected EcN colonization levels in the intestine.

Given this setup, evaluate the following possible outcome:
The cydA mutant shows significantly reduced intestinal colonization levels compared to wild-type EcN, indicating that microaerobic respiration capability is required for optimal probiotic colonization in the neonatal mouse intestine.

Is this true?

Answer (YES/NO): NO